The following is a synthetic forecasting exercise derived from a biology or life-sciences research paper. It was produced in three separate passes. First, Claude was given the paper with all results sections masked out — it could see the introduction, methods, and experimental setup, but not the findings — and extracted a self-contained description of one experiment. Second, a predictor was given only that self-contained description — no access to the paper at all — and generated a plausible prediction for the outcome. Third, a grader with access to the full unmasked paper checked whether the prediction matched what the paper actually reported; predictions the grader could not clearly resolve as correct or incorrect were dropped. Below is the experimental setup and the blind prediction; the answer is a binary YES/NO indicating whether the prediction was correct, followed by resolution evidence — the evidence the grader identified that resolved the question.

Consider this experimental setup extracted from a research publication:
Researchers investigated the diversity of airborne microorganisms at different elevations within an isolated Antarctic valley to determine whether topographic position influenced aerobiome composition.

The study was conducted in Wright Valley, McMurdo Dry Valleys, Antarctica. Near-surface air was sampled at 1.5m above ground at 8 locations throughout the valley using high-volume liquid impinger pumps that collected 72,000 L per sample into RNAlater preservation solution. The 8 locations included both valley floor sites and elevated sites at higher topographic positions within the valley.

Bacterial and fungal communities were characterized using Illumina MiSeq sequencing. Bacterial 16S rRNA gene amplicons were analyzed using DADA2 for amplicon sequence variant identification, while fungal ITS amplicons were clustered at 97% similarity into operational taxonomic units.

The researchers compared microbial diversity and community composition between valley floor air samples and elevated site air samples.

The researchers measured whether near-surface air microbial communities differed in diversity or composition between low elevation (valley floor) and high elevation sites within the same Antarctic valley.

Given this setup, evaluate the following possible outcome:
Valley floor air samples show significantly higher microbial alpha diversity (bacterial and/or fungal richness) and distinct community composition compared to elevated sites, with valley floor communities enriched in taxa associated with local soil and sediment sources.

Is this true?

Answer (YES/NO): NO